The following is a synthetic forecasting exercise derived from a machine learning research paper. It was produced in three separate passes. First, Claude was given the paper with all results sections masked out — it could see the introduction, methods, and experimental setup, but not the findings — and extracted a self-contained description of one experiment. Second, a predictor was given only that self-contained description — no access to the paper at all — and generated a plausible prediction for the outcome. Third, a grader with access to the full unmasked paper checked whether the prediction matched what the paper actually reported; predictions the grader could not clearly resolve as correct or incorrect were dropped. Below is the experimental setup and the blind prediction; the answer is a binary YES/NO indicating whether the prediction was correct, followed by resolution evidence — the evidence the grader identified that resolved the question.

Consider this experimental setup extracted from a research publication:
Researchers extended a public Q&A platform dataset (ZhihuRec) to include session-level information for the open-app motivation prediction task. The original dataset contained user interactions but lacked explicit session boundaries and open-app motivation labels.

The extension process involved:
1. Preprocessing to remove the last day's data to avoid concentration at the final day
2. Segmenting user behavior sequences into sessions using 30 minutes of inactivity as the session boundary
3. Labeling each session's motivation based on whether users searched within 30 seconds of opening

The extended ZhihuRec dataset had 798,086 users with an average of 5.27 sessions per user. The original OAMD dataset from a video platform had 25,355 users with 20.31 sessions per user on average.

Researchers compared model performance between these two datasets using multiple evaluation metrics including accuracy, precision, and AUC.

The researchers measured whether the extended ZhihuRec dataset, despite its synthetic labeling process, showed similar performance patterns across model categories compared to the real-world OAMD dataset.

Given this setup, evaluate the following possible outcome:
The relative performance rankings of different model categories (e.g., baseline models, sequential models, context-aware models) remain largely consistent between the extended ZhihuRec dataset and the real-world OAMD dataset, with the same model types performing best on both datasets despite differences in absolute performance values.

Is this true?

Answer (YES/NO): NO